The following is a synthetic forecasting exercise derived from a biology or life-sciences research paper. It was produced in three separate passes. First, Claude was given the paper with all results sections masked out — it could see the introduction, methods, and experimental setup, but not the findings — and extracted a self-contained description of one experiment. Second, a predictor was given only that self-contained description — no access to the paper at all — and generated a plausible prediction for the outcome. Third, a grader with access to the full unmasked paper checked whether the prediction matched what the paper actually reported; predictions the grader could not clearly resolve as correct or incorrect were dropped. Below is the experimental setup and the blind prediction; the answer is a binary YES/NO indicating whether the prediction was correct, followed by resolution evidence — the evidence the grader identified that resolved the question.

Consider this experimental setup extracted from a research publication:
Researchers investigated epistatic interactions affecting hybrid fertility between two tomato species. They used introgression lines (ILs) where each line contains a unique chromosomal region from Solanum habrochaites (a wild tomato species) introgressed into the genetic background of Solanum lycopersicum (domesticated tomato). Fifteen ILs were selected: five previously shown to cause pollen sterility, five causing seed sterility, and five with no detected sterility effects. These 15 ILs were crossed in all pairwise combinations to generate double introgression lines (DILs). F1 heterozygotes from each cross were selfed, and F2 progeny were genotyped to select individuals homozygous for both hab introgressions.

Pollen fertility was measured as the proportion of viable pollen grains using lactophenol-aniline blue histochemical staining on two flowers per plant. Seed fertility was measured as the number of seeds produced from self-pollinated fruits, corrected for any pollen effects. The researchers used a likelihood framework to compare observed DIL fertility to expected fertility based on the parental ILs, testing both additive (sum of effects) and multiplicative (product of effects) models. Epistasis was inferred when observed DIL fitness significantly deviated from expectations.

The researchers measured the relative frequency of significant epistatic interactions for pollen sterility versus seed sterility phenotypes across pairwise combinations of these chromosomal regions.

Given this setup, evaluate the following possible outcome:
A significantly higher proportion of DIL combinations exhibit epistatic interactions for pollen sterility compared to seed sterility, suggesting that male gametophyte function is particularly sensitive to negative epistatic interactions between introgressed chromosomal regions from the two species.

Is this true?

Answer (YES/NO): NO